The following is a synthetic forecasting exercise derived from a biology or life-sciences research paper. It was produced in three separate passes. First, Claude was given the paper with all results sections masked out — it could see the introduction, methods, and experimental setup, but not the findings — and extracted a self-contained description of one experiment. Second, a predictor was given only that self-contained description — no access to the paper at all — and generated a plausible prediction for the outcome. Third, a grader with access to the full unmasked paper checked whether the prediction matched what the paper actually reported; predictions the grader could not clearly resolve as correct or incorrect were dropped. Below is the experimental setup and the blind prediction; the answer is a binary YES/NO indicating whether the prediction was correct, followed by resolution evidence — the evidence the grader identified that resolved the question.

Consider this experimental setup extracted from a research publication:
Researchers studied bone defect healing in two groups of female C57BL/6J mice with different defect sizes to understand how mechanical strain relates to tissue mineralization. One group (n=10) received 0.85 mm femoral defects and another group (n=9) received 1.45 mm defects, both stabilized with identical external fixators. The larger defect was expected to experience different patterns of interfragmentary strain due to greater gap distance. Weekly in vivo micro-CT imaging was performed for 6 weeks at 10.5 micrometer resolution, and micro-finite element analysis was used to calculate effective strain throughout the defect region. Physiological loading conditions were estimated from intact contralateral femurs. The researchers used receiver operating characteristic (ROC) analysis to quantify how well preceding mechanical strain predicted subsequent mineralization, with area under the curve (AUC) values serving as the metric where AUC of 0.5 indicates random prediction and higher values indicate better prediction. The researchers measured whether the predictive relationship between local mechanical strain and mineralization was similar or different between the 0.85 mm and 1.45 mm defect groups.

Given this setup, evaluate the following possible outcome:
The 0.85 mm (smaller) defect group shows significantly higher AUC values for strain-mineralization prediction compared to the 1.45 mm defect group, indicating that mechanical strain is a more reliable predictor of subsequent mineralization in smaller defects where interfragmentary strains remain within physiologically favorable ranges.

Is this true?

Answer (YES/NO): NO